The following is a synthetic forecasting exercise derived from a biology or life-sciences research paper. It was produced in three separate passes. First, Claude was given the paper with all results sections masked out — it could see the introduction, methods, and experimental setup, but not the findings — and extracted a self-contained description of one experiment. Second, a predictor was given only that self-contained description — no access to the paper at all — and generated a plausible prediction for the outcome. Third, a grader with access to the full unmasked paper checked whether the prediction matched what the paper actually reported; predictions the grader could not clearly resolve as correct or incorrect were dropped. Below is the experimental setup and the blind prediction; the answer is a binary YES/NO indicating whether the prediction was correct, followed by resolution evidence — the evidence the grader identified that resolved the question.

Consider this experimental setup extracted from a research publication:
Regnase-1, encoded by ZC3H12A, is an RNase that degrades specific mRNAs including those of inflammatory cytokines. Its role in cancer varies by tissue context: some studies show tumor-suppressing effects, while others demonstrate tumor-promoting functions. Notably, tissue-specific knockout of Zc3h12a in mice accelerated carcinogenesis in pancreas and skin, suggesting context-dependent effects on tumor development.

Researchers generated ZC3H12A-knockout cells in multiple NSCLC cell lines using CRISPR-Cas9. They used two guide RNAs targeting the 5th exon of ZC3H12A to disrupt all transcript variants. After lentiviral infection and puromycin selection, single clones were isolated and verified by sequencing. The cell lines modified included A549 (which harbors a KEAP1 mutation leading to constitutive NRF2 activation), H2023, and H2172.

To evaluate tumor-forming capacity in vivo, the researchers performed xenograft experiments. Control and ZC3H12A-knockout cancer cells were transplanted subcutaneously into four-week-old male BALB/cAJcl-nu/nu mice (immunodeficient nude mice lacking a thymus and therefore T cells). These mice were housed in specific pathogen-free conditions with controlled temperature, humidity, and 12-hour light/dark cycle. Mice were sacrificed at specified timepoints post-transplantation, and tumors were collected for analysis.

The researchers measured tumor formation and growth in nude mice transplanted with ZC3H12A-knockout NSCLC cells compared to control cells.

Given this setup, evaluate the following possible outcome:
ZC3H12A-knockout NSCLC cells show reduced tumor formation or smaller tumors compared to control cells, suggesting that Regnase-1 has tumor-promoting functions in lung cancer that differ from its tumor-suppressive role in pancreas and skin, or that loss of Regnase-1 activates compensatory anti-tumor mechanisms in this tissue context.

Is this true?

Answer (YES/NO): YES